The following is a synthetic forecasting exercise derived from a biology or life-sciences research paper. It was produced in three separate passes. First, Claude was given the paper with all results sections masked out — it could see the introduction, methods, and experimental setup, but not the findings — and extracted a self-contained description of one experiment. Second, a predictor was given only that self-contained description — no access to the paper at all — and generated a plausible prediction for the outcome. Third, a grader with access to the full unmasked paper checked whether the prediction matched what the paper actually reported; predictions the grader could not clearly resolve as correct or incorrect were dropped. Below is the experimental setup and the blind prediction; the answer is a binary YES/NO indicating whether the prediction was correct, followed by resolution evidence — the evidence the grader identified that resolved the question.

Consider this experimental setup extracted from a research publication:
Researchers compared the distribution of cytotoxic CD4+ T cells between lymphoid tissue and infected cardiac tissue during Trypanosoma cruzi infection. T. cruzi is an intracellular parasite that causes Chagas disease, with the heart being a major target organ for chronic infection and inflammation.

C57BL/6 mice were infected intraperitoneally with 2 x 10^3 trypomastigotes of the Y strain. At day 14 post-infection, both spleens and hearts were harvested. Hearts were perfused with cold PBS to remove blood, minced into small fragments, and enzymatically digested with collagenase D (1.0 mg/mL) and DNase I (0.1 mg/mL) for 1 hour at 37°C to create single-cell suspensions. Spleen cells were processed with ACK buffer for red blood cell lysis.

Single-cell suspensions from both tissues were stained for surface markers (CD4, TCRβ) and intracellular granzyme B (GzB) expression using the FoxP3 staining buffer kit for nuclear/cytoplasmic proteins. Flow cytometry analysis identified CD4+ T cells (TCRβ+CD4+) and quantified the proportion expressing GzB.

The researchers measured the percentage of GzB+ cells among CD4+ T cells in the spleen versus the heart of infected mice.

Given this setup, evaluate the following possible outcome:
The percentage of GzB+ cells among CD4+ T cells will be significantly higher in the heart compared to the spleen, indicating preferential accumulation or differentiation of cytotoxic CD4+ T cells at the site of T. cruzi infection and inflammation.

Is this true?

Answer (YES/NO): YES